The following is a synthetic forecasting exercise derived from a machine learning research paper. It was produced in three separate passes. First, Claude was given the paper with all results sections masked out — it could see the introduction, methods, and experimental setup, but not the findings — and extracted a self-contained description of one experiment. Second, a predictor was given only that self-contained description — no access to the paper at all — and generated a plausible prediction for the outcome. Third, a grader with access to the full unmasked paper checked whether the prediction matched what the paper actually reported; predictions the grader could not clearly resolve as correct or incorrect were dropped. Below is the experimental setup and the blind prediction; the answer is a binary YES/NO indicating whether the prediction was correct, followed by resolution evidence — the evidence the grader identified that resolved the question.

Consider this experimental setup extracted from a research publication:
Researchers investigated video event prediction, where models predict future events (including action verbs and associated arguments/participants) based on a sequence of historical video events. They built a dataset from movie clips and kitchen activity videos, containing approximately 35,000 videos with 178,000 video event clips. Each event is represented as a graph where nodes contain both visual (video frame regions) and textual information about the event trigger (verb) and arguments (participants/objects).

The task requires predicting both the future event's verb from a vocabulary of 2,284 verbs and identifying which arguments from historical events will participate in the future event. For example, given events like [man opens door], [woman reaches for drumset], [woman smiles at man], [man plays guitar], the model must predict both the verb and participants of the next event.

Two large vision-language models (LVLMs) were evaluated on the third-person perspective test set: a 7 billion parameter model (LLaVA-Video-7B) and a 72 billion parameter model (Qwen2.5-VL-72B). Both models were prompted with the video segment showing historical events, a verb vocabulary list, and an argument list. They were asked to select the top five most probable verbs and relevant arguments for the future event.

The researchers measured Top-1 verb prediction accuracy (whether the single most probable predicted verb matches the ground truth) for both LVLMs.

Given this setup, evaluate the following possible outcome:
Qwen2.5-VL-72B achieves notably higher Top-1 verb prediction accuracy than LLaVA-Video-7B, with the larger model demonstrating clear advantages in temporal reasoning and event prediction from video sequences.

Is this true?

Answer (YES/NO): NO